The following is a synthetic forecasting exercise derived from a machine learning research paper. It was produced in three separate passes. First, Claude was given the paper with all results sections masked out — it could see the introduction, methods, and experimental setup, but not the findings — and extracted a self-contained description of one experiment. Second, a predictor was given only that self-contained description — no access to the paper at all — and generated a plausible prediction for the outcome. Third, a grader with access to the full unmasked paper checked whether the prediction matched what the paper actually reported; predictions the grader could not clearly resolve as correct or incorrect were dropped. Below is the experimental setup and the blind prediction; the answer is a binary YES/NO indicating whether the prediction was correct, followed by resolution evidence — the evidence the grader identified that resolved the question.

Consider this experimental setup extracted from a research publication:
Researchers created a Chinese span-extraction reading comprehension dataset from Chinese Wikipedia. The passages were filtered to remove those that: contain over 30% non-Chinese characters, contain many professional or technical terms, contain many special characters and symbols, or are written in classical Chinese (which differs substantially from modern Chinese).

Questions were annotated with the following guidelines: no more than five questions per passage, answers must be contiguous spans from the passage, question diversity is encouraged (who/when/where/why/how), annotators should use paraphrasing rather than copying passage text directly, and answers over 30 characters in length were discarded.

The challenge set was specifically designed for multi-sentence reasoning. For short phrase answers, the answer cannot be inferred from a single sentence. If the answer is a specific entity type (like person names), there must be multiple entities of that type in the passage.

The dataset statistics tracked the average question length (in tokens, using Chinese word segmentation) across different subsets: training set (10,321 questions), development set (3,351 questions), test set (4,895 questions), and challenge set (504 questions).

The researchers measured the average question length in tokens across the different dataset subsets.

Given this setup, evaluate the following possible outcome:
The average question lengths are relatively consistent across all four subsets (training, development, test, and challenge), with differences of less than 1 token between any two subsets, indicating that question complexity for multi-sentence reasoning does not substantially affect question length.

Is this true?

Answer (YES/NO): NO